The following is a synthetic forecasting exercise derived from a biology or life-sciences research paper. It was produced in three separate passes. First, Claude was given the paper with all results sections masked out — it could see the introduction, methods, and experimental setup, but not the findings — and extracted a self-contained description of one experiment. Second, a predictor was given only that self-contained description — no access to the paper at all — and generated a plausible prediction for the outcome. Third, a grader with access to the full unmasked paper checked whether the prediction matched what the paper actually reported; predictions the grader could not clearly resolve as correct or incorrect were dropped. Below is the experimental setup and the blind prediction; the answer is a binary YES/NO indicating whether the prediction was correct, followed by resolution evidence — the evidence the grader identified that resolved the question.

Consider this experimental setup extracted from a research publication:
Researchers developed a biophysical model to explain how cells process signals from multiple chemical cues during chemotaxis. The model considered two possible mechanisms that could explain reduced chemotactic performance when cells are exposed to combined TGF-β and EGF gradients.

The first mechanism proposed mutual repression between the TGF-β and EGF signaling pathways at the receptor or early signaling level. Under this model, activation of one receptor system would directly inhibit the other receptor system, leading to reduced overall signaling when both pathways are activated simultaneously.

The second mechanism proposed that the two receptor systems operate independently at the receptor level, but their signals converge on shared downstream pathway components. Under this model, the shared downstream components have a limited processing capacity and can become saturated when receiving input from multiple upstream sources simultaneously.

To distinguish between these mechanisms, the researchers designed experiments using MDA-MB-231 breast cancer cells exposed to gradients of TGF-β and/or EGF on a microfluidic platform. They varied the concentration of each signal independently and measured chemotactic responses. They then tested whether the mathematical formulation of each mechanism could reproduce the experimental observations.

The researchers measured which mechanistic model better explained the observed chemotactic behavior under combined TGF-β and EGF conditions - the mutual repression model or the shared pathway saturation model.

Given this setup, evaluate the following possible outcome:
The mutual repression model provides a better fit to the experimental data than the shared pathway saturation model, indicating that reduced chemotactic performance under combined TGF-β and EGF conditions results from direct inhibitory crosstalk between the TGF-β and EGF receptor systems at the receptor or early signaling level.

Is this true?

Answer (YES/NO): NO